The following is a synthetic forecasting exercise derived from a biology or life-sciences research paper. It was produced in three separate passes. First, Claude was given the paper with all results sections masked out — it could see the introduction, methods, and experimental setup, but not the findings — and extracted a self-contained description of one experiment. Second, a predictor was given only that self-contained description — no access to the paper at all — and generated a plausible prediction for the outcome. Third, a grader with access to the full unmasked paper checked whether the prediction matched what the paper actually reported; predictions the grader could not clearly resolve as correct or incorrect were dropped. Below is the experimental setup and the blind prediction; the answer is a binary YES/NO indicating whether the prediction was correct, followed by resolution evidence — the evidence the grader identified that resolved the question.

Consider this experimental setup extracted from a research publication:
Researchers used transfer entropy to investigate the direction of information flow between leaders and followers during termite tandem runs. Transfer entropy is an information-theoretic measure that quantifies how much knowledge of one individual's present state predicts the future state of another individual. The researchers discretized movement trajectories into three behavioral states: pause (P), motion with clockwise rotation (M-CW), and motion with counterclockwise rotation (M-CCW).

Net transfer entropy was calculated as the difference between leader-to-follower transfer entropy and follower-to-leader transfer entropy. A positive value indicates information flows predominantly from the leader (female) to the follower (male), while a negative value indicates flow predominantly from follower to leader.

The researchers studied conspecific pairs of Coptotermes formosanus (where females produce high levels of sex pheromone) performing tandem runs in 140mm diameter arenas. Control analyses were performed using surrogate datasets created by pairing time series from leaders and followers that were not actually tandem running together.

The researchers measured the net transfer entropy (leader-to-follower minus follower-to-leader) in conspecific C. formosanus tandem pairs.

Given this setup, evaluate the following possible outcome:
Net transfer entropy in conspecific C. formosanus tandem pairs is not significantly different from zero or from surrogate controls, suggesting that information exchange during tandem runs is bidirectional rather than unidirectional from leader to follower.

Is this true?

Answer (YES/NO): NO